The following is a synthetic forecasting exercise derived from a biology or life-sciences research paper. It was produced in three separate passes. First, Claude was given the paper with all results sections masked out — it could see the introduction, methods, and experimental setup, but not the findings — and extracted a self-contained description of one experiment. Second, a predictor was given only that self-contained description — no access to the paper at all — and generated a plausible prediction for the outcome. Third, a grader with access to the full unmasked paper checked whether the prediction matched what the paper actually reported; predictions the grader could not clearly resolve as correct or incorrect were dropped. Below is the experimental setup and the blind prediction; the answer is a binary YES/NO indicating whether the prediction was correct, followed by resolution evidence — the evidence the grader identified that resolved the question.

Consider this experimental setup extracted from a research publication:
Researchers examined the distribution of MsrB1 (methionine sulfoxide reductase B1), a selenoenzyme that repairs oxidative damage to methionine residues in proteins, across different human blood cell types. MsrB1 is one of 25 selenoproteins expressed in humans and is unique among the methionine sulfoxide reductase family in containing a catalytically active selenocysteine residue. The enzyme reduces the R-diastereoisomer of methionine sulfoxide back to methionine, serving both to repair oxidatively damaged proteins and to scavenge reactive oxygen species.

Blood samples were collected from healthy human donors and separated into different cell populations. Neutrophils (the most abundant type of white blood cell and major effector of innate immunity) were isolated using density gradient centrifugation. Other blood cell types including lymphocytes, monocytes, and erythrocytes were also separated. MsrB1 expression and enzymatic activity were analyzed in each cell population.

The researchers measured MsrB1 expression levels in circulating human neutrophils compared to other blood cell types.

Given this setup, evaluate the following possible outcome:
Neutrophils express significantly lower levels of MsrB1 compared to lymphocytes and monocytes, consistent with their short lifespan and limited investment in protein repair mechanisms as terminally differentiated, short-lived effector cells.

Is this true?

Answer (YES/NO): NO